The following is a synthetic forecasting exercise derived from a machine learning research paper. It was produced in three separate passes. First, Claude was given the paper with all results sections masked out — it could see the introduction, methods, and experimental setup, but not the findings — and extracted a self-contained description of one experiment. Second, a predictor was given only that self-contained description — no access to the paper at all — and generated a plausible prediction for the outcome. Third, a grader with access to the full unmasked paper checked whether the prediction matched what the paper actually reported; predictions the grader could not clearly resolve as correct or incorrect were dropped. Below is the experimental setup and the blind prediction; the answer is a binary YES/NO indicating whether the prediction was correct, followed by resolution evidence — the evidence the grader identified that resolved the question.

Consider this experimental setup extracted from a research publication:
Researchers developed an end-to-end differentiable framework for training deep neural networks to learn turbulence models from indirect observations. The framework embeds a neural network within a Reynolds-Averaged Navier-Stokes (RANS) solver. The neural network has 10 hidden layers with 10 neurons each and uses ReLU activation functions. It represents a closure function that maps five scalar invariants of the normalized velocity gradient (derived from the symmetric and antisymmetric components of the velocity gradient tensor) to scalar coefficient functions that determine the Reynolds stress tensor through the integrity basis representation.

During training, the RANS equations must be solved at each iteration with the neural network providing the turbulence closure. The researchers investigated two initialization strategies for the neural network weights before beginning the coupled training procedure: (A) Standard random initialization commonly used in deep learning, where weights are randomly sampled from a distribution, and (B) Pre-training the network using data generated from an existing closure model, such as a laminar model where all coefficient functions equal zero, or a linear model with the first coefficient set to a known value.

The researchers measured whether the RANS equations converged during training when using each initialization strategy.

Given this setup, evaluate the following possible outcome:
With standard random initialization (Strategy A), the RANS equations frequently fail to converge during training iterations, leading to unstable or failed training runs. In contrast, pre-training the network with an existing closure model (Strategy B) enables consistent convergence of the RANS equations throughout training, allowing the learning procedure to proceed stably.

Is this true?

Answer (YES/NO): YES